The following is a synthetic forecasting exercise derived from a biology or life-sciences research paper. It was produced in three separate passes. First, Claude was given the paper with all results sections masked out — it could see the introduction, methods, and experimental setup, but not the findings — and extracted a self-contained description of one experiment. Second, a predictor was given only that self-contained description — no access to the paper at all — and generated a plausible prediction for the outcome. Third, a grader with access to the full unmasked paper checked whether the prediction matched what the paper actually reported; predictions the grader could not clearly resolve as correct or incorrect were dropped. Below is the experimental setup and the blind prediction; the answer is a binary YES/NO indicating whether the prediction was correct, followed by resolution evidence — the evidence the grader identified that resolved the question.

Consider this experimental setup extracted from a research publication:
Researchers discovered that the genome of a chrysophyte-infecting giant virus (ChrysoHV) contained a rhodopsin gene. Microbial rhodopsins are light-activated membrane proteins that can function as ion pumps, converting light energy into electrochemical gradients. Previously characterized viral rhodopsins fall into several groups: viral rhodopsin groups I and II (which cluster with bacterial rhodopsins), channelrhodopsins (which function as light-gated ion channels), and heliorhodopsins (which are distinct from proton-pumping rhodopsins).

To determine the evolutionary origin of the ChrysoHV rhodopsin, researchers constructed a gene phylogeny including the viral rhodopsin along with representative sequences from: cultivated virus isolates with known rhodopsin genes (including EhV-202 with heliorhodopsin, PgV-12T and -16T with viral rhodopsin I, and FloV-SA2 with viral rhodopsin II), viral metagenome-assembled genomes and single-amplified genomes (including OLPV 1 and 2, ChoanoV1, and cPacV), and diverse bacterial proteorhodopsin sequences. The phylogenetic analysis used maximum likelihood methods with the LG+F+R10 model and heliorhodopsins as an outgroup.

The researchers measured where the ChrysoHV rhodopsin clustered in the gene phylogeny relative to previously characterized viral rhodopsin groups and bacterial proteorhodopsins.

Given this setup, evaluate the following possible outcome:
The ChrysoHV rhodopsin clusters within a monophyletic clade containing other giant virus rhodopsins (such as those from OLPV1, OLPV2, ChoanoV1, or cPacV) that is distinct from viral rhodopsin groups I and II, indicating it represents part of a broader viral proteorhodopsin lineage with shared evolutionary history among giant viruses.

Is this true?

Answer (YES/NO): NO